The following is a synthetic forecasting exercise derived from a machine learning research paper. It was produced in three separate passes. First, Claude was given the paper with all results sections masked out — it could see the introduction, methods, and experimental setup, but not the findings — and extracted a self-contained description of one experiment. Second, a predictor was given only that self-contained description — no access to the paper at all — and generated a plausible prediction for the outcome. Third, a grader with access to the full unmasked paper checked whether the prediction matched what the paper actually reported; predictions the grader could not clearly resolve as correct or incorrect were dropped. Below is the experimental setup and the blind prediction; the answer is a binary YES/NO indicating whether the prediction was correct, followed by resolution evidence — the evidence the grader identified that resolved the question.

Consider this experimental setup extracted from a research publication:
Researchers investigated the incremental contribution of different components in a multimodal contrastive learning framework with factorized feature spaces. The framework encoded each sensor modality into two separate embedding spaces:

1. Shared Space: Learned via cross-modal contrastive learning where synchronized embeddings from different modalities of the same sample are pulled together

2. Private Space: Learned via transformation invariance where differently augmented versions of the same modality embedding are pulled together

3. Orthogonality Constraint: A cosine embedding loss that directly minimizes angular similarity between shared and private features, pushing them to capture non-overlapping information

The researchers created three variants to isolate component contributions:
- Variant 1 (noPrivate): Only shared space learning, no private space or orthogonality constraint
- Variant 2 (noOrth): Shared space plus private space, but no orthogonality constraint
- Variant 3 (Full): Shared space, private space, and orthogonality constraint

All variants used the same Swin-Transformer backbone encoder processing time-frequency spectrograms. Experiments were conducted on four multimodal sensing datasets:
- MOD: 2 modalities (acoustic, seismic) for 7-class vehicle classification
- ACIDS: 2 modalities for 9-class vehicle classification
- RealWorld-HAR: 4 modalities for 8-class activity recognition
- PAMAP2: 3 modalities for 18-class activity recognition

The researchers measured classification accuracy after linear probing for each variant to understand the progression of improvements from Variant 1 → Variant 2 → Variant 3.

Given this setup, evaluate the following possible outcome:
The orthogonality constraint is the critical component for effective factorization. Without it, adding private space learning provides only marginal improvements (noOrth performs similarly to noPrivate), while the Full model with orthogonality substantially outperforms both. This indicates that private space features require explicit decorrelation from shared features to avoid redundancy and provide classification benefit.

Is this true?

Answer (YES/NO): NO